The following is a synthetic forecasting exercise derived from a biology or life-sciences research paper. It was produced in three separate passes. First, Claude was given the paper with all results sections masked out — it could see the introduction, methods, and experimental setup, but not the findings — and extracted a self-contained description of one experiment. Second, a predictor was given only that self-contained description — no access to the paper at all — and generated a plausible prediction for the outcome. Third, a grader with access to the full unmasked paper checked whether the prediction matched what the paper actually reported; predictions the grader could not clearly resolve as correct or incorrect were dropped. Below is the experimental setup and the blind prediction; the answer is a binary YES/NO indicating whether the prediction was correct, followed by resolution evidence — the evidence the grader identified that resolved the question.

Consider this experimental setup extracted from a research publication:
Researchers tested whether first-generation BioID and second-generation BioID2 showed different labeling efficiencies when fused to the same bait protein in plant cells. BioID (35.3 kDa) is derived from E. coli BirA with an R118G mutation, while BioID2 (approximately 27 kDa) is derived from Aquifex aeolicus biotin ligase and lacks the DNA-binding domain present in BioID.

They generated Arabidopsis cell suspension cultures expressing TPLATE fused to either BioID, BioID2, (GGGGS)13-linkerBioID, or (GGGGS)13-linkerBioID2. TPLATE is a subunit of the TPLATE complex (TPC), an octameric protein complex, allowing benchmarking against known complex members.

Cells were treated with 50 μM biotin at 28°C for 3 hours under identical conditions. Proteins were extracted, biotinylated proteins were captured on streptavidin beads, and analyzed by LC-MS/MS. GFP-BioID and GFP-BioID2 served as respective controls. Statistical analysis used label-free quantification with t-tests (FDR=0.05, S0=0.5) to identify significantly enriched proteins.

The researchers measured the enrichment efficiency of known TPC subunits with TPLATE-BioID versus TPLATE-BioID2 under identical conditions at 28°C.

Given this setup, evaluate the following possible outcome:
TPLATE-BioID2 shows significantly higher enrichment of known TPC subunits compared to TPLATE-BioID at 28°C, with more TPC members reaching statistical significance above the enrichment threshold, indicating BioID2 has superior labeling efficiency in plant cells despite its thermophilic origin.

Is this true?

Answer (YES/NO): NO